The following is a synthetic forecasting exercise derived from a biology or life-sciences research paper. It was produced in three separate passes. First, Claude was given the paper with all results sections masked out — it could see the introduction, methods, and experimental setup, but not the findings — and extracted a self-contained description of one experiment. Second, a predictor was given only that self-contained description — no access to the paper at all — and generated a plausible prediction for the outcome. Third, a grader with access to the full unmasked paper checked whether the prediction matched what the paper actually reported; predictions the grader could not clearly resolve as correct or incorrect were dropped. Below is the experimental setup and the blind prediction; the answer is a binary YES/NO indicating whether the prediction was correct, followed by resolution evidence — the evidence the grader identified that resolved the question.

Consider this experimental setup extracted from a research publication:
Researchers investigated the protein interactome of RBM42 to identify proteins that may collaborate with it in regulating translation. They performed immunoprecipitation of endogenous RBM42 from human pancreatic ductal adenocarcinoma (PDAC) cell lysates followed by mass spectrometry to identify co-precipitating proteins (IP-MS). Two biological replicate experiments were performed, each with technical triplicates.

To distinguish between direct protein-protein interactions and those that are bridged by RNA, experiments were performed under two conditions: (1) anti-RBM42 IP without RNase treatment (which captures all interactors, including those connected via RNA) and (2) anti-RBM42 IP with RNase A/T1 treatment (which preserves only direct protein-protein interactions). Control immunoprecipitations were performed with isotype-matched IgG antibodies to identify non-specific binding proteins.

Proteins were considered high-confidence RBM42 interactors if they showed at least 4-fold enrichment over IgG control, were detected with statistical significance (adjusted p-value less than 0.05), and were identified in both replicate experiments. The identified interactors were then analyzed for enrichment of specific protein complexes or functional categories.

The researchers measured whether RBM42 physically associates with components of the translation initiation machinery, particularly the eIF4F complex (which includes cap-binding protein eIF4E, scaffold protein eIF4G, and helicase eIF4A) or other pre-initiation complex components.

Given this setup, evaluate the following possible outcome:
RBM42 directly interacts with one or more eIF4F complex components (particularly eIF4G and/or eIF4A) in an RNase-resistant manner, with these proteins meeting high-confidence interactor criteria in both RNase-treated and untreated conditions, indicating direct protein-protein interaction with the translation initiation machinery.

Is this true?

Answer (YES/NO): NO